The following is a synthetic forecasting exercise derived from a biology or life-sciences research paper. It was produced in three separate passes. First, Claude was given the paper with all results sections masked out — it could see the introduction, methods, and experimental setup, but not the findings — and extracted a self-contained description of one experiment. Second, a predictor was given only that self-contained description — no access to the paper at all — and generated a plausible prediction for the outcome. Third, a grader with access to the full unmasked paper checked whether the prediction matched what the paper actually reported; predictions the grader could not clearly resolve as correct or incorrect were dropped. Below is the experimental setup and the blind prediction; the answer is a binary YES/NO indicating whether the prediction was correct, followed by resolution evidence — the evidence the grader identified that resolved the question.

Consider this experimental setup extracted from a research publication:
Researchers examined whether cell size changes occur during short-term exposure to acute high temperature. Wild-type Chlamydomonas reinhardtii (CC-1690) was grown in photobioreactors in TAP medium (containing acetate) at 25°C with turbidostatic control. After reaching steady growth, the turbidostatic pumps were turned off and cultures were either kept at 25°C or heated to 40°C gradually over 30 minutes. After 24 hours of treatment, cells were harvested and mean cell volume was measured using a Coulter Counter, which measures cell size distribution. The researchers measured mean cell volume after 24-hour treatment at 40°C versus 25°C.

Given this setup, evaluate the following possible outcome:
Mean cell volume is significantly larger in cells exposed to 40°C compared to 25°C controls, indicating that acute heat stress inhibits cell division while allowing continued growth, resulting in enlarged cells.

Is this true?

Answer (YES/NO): YES